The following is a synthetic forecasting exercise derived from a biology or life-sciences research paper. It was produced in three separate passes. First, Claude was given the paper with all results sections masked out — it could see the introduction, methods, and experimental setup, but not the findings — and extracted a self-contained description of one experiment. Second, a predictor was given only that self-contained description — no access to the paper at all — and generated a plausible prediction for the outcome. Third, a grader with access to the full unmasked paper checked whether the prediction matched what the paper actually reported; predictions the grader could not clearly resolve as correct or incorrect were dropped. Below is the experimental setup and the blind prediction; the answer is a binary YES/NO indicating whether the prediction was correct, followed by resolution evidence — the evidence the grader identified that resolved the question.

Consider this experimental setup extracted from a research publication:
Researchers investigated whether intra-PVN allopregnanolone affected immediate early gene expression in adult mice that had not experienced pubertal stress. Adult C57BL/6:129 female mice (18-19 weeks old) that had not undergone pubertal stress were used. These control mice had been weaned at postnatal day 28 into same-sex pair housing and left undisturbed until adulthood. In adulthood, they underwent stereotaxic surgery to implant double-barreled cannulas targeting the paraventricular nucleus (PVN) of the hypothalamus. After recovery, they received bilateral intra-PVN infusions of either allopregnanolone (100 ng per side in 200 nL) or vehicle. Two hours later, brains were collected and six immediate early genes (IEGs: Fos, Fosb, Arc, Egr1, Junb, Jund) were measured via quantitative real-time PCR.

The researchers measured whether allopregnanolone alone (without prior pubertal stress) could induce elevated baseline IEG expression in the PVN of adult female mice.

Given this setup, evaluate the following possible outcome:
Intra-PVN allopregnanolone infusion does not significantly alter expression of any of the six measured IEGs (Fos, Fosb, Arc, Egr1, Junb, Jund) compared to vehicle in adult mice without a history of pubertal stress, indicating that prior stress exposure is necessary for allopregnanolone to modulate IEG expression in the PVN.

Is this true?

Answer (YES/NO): NO